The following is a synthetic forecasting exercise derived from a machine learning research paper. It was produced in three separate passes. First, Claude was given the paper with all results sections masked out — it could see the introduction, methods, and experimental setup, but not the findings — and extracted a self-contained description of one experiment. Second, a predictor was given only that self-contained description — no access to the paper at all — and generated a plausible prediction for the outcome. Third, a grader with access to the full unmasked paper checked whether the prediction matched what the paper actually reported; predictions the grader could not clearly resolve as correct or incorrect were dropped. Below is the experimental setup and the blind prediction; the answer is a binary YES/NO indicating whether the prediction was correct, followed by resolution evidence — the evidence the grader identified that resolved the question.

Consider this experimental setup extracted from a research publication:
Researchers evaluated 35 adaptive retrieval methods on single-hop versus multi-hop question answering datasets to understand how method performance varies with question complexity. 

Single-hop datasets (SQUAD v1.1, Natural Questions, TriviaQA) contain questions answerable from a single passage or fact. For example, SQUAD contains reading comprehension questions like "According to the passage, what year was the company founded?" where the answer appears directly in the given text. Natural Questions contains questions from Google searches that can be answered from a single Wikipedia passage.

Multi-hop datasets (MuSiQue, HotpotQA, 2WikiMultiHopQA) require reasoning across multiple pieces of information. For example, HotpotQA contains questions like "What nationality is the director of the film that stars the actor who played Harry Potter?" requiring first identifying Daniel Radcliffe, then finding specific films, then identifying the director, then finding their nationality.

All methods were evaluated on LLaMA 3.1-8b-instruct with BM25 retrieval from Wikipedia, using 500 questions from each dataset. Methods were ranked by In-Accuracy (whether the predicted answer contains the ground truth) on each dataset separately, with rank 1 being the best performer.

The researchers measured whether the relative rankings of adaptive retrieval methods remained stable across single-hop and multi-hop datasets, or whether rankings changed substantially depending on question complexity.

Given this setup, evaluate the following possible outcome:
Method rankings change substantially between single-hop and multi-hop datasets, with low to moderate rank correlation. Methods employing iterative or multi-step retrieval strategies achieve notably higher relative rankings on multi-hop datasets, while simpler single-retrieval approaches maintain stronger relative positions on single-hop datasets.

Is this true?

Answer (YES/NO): NO